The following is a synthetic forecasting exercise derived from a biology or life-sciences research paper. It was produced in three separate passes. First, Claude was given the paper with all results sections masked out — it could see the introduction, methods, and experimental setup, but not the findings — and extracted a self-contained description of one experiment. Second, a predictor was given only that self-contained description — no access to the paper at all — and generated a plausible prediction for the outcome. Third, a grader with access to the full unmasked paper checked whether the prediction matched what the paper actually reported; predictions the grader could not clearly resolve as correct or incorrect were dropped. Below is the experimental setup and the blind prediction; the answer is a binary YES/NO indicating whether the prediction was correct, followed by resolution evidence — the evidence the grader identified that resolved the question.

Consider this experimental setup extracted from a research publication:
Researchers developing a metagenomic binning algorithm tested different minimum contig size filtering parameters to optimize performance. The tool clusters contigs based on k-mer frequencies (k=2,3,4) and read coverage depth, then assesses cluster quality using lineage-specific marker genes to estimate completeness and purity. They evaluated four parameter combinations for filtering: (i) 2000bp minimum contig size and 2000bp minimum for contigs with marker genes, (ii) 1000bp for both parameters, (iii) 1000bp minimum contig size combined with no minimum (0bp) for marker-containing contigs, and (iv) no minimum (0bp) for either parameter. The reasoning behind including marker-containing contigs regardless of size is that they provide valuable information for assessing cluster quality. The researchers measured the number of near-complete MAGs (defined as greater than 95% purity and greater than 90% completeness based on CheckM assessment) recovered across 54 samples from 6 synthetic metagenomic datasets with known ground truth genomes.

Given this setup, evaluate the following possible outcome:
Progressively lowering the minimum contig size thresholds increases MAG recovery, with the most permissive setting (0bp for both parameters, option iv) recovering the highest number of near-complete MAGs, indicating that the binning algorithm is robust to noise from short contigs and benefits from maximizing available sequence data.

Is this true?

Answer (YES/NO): NO